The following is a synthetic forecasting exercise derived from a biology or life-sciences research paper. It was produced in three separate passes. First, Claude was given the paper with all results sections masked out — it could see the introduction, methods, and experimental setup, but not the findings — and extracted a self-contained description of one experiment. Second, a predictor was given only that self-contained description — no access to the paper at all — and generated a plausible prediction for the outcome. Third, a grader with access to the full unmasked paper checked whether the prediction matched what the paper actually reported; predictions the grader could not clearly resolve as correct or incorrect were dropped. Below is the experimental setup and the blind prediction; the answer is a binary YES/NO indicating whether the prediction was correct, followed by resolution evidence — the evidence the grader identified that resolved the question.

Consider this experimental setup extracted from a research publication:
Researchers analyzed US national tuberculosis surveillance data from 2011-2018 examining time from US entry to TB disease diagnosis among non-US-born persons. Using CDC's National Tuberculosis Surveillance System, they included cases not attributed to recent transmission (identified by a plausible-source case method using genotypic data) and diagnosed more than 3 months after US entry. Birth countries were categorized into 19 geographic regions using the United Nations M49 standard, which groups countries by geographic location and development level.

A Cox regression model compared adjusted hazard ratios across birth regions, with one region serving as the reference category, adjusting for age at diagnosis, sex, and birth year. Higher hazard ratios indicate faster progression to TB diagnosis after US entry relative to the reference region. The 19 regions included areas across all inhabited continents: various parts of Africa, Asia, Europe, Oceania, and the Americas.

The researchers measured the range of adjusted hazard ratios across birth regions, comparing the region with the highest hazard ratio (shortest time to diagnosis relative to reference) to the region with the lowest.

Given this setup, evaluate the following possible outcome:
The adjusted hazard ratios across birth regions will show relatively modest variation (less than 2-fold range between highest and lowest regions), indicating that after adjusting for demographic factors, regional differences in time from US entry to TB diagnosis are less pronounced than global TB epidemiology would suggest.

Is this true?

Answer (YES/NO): NO